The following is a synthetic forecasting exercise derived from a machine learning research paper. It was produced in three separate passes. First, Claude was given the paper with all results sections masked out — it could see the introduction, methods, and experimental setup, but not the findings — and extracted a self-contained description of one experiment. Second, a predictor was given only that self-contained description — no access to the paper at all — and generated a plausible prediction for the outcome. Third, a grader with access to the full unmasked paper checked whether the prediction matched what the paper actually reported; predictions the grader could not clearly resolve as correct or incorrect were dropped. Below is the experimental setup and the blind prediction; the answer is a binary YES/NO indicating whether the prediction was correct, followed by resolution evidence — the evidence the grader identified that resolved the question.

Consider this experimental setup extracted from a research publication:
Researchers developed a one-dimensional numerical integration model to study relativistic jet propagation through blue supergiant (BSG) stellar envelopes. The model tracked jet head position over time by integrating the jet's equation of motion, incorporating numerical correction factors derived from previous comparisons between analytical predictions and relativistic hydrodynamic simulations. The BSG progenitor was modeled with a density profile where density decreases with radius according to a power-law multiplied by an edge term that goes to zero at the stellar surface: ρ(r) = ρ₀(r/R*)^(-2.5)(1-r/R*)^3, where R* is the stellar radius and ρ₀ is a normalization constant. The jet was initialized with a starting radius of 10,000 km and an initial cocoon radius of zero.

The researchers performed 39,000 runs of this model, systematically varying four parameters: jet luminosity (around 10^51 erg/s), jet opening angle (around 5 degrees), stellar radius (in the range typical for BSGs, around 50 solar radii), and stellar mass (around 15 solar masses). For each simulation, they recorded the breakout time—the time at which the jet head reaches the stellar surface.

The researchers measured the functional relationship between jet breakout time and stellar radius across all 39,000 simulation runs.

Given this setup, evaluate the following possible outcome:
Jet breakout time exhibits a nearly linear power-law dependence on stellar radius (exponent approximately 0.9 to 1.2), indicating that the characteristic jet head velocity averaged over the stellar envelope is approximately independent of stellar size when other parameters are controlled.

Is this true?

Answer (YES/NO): YES